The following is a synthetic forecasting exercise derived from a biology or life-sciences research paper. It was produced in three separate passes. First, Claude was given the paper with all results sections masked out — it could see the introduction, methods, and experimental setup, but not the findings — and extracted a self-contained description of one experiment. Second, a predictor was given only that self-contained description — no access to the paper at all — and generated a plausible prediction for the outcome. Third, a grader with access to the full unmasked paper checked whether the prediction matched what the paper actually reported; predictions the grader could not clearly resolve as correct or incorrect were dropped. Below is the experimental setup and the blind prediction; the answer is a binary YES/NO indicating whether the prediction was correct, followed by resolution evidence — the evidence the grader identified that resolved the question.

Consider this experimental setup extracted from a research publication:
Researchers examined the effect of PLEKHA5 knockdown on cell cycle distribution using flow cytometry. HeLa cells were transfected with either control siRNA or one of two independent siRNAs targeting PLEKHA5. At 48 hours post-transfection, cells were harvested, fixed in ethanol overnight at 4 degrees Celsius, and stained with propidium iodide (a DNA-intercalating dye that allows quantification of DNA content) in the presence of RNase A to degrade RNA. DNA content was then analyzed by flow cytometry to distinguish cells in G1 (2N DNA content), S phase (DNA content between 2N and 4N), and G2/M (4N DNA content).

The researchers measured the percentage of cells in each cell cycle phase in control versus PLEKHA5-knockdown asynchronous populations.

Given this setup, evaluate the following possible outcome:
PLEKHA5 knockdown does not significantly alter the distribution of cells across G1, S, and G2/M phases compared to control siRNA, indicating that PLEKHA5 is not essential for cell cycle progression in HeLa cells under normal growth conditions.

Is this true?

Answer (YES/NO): NO